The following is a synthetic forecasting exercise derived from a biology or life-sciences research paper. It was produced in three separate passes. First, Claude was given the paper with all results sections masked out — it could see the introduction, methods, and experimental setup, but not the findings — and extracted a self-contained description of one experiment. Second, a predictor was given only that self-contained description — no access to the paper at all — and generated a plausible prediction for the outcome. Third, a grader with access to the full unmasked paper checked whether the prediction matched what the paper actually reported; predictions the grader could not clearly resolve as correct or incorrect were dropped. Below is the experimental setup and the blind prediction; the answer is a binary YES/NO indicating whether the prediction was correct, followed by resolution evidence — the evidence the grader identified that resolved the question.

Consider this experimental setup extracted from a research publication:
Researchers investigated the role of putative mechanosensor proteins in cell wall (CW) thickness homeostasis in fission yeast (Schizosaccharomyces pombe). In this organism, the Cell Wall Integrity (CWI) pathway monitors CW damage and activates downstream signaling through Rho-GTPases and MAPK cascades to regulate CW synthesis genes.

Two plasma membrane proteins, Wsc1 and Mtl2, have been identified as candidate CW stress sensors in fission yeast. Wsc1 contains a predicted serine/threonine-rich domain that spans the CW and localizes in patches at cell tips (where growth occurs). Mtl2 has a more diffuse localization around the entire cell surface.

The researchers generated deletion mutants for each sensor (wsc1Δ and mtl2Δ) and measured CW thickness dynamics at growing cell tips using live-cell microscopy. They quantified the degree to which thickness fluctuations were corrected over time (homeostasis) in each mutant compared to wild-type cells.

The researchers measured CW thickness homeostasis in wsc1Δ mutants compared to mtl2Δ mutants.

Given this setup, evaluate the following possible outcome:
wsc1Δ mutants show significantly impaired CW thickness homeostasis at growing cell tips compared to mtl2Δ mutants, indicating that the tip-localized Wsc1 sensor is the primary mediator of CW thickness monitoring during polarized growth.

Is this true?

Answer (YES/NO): YES